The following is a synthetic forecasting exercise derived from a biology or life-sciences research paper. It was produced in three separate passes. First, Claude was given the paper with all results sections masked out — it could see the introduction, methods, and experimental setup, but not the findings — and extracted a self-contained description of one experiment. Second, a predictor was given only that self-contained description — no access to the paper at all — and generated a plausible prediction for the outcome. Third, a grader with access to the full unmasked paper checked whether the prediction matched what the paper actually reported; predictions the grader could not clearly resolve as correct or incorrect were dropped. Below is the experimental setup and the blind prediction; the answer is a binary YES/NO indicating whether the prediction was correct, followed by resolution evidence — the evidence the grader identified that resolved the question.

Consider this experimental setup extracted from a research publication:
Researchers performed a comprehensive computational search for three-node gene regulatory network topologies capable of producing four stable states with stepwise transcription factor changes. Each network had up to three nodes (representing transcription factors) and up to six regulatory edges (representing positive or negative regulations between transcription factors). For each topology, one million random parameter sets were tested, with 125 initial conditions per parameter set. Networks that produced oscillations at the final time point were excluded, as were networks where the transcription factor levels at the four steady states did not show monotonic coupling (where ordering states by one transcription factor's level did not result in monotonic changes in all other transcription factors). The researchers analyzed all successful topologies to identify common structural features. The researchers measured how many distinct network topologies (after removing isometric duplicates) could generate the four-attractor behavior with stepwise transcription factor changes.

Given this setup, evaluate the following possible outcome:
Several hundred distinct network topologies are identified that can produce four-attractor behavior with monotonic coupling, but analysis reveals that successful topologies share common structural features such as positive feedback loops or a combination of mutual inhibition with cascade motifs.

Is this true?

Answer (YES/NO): NO